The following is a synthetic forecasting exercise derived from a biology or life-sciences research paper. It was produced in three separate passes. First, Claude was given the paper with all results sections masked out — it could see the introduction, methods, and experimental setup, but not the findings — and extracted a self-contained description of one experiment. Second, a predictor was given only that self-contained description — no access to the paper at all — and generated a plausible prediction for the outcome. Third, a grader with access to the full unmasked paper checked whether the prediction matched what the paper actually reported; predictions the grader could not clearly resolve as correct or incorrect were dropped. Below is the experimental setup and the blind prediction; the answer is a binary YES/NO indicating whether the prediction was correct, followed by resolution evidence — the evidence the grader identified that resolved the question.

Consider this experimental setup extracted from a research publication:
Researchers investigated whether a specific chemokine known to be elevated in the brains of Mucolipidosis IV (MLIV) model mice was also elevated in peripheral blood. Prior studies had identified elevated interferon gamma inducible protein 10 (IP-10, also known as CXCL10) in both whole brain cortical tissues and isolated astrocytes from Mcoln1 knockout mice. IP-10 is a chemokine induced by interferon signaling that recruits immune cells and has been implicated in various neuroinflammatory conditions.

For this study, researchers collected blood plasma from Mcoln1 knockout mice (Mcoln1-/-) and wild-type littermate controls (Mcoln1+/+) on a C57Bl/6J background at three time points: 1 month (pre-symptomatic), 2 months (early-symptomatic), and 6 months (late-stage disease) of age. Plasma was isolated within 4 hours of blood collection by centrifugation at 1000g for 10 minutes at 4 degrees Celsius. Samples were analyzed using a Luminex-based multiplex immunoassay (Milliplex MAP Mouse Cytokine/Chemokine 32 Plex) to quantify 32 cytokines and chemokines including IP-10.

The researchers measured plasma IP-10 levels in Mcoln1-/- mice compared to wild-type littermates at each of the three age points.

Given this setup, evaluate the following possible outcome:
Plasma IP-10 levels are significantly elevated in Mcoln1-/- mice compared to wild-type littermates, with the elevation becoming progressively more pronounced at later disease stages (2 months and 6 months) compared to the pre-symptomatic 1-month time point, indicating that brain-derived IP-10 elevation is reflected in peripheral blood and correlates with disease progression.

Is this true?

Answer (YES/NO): NO